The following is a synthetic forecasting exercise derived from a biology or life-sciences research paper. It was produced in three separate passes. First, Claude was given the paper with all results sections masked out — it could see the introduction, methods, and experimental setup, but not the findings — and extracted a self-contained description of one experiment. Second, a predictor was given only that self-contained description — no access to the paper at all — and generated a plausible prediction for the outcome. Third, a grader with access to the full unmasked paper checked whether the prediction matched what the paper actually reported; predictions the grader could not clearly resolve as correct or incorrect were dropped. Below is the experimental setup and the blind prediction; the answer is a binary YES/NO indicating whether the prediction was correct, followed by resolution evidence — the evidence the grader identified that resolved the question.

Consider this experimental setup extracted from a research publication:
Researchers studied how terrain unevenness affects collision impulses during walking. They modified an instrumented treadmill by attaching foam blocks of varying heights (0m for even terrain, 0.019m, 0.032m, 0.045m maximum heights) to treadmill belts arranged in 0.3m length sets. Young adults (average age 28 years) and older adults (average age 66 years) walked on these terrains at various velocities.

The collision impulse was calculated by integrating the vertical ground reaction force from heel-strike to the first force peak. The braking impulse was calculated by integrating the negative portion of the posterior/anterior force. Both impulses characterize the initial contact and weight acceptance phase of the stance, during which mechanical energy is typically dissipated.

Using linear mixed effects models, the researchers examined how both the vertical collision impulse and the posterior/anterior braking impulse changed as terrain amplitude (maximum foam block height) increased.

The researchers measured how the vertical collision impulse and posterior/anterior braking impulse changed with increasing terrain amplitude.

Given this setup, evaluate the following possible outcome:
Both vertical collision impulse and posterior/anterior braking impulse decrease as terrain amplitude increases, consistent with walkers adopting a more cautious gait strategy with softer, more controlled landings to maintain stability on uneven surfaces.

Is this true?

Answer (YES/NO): NO